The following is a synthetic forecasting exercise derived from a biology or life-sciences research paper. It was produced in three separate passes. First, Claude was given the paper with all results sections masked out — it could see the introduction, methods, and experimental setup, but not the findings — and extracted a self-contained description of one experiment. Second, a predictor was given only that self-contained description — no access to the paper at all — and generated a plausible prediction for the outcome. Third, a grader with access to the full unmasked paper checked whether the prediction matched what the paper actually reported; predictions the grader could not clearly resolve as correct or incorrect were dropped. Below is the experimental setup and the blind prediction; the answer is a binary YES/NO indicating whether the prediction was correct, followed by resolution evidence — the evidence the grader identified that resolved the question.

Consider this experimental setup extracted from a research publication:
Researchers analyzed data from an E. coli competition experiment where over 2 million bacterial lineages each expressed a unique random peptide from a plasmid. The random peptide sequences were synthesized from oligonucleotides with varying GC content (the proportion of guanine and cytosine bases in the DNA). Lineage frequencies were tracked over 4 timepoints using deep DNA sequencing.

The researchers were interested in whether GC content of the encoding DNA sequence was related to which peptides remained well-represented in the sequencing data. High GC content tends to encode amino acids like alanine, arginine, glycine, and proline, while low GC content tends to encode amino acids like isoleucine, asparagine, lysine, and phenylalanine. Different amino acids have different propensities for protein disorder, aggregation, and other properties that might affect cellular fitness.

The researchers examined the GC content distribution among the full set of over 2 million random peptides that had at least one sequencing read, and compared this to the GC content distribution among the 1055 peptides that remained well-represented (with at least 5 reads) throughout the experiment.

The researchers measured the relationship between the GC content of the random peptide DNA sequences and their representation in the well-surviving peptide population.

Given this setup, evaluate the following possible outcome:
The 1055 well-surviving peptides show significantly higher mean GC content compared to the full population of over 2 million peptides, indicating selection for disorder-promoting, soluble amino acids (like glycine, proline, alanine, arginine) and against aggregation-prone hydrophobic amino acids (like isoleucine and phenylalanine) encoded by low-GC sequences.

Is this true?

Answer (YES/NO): NO